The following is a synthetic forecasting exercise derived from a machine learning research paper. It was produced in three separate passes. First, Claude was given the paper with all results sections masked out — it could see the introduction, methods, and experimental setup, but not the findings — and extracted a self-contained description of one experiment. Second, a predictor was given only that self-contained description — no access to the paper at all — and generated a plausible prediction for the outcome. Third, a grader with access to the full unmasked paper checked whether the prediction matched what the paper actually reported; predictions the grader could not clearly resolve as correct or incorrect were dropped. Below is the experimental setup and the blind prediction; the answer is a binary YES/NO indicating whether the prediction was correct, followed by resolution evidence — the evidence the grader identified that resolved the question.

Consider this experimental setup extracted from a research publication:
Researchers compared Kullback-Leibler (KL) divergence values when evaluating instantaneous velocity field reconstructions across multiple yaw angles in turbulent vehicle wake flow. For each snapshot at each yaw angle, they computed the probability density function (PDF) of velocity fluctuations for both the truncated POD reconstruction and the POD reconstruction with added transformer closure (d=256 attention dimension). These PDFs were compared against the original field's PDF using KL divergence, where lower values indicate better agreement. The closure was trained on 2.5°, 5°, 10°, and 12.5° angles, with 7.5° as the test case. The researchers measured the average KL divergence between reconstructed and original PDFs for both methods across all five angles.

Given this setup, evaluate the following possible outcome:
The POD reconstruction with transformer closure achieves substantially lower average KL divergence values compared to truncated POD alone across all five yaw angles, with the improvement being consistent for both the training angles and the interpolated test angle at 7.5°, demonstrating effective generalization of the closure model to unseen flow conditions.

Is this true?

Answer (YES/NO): YES